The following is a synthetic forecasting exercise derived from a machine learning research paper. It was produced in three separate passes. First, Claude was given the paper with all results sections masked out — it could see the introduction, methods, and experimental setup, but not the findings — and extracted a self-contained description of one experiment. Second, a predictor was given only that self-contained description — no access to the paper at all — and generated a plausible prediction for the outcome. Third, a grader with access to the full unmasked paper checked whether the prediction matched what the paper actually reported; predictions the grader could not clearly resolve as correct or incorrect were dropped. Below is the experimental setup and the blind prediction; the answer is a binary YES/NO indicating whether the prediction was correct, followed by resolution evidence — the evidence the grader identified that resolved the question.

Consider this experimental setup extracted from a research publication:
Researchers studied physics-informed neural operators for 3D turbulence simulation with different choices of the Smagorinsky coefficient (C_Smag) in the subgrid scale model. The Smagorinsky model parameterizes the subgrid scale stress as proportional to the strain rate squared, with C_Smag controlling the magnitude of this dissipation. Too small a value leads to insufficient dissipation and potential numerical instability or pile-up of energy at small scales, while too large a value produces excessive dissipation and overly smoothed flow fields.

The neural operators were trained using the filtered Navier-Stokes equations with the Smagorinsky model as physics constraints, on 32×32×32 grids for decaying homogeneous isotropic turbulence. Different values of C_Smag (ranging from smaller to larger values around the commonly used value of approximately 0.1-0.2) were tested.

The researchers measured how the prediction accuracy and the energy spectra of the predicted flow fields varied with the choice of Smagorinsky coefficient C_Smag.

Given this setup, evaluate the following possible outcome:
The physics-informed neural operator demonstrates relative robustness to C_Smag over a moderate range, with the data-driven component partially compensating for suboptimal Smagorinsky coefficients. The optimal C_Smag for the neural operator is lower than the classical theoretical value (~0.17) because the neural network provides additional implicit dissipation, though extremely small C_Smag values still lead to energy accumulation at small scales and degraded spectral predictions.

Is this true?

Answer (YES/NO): NO